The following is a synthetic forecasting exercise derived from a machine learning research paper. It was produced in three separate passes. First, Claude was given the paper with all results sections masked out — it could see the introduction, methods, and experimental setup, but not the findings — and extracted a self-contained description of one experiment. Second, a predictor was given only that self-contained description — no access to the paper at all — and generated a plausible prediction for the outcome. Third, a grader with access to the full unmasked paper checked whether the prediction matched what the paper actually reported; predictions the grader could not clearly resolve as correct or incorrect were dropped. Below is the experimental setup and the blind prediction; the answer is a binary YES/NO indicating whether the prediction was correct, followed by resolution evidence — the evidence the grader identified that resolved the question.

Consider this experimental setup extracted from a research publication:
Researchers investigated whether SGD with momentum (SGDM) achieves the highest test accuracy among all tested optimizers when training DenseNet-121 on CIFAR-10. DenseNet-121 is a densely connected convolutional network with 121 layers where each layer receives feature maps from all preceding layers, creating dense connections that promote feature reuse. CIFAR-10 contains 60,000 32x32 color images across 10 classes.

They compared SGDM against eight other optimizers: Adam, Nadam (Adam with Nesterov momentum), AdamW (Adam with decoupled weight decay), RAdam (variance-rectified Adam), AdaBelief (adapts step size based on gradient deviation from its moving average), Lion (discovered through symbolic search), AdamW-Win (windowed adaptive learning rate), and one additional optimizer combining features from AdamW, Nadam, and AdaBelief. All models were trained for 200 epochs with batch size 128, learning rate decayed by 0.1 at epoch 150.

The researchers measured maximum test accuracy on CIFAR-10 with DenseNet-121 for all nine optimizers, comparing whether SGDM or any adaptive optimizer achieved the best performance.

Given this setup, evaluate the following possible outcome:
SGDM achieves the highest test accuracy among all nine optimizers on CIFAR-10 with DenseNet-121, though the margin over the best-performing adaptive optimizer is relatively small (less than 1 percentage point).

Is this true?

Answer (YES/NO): YES